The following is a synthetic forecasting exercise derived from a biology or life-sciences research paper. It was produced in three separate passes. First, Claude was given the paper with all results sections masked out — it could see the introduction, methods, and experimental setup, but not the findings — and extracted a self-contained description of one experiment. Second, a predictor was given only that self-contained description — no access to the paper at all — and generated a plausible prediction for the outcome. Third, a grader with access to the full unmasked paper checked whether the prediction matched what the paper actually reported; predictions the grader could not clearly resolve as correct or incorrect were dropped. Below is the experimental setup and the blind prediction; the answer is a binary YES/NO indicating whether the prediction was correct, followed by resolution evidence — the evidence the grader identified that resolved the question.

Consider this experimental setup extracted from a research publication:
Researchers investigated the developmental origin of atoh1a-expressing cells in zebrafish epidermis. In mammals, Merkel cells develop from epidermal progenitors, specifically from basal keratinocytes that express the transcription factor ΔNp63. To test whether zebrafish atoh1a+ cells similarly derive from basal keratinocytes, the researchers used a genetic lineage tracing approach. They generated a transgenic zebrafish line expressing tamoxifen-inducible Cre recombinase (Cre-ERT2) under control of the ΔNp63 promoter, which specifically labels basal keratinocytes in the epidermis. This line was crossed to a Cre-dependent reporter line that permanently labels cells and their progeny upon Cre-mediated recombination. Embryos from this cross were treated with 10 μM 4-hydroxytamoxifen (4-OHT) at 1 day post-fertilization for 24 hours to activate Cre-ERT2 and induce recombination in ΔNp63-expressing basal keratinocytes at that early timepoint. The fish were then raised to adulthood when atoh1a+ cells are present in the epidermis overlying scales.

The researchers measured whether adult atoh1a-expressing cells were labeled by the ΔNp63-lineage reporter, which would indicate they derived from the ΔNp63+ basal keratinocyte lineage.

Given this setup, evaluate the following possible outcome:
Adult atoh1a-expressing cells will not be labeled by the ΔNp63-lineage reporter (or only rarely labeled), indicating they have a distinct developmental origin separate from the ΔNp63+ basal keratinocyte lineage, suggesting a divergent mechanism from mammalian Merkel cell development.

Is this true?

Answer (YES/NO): NO